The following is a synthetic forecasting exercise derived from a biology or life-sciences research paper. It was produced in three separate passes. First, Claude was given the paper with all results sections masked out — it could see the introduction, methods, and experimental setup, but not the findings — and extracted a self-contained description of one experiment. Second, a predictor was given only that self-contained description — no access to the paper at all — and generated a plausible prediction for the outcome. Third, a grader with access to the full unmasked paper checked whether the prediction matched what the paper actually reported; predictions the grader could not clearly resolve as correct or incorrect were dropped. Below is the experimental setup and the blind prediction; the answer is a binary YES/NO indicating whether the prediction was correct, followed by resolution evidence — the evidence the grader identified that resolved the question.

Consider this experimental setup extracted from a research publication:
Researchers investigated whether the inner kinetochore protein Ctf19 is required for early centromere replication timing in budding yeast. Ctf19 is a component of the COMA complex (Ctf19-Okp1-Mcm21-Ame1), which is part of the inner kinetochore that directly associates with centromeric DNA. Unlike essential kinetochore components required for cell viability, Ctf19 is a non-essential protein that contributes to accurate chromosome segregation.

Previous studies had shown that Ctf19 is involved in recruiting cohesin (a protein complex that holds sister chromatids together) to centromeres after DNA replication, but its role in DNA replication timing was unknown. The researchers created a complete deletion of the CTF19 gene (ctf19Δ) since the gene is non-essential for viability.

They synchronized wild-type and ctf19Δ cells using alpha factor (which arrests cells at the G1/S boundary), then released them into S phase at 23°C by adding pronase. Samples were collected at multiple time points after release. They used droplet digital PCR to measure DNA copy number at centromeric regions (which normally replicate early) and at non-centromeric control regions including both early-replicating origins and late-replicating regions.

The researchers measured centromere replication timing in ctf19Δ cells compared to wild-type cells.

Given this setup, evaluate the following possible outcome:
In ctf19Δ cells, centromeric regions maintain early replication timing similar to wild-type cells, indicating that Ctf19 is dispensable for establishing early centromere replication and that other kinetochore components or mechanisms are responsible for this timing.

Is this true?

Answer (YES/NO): NO